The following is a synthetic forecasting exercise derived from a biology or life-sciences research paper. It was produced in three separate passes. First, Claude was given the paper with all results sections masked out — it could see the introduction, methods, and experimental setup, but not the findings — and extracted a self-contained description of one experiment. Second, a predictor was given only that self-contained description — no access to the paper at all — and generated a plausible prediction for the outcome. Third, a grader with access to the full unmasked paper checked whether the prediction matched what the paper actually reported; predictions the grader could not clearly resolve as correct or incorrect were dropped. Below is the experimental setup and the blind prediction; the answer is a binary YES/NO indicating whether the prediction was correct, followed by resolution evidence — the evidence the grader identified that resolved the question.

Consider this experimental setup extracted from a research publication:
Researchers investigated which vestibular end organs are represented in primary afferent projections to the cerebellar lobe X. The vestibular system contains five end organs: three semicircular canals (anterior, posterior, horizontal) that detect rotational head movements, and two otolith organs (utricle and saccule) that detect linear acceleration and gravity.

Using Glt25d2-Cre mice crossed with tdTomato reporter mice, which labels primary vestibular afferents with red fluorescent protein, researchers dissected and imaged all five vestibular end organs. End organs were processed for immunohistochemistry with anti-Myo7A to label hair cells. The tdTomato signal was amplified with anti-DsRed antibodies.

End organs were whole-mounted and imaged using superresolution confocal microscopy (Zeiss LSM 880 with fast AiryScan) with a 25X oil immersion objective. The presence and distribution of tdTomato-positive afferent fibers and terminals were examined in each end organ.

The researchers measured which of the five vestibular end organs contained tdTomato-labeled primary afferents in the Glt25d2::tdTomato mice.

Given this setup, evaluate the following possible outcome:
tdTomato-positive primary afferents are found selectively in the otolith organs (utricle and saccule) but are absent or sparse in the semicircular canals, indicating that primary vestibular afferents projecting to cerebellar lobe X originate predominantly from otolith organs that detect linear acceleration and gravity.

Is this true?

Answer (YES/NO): NO